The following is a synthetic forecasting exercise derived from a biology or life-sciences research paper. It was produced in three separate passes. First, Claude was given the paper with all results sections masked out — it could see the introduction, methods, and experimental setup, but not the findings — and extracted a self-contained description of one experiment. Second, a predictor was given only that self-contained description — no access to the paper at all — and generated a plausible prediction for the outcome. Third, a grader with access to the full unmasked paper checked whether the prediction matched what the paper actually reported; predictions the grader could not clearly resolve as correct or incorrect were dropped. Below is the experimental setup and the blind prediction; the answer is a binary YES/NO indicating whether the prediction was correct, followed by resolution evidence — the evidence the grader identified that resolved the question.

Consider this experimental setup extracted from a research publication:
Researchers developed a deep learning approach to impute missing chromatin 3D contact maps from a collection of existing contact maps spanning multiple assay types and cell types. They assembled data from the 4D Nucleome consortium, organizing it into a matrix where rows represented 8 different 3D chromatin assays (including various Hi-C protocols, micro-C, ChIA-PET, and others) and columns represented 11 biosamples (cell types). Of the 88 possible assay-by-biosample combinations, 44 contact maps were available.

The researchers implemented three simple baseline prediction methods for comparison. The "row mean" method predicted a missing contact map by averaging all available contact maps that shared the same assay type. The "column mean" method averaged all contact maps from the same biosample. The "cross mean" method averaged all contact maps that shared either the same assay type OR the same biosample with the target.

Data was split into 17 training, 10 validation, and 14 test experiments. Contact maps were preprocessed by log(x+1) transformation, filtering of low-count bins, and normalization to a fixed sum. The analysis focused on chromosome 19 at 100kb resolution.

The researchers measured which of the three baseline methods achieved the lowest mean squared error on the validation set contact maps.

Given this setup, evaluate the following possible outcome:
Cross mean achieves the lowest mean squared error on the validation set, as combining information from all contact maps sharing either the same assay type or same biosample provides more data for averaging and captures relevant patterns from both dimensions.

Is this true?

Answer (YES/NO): YES